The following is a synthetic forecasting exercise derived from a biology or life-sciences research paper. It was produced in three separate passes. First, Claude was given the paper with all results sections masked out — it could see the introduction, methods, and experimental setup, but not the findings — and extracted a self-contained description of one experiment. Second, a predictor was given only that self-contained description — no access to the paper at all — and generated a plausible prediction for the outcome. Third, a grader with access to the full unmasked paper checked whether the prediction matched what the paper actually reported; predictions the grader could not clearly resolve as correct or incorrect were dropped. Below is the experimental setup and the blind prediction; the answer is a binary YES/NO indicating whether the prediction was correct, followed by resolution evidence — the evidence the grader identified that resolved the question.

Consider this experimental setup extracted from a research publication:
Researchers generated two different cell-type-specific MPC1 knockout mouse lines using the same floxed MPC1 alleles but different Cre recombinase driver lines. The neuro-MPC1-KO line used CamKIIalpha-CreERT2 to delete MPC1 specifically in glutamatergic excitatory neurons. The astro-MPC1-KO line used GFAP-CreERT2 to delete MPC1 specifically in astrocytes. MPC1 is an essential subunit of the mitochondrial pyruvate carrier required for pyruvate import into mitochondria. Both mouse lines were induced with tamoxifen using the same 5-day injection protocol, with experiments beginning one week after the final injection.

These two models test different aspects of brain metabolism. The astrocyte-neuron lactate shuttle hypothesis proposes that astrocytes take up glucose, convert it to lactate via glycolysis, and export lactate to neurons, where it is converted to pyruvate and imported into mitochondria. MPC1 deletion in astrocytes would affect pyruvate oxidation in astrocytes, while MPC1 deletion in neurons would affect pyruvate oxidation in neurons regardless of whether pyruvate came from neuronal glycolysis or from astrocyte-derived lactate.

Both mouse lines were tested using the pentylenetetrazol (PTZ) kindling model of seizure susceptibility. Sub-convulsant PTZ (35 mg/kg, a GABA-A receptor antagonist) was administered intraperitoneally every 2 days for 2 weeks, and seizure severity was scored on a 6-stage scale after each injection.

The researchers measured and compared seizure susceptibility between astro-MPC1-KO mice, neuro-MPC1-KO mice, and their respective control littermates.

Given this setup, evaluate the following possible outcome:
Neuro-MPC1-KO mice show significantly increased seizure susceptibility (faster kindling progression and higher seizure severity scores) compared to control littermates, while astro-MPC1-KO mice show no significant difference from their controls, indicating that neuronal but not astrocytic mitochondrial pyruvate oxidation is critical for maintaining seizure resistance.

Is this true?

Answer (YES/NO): YES